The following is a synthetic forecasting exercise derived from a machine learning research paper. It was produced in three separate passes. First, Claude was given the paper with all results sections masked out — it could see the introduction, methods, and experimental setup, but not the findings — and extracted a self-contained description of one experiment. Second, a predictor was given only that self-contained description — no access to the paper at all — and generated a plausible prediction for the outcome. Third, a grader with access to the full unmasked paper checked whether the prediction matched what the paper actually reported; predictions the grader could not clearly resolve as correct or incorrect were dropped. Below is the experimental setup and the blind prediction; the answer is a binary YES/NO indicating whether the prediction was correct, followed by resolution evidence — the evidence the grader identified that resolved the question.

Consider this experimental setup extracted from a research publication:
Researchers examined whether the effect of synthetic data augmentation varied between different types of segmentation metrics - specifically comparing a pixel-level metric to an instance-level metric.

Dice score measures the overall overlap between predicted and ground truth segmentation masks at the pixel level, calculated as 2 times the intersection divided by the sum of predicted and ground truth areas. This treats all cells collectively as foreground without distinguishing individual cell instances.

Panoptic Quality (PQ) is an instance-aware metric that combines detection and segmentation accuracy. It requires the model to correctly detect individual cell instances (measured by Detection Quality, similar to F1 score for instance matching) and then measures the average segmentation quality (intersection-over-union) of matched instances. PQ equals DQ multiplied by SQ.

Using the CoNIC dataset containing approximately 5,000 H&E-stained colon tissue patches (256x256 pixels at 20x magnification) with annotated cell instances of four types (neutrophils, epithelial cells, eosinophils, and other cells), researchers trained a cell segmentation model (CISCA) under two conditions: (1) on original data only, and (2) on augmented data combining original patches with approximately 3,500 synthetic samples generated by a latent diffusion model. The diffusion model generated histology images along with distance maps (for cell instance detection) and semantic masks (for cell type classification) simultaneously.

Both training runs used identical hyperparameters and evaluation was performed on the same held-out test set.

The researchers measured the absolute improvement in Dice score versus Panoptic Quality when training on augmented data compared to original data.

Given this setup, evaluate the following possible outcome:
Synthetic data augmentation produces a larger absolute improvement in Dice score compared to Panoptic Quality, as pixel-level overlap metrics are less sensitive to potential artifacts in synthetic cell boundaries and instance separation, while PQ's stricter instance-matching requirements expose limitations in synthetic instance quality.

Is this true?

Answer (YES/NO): NO